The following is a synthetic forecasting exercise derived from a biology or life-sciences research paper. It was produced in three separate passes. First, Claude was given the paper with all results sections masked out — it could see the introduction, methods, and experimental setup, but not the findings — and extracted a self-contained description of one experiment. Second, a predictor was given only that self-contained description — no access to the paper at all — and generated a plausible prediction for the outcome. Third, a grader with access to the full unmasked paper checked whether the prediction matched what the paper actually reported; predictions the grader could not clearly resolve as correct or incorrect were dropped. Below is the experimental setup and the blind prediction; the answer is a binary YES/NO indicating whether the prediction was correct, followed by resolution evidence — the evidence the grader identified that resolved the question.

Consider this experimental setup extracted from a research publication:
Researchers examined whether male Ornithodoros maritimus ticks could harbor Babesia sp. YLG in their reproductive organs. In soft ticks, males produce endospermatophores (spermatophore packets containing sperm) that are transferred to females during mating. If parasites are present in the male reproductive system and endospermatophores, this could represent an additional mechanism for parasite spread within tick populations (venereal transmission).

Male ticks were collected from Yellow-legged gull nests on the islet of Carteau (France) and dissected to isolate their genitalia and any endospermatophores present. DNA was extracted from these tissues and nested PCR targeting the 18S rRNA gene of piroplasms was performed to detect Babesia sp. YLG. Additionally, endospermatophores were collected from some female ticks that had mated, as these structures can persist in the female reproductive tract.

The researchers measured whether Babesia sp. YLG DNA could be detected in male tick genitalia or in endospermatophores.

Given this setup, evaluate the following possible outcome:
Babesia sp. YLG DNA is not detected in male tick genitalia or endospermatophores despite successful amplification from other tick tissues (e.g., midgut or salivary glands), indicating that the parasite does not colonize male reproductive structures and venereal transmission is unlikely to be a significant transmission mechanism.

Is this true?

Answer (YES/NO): NO